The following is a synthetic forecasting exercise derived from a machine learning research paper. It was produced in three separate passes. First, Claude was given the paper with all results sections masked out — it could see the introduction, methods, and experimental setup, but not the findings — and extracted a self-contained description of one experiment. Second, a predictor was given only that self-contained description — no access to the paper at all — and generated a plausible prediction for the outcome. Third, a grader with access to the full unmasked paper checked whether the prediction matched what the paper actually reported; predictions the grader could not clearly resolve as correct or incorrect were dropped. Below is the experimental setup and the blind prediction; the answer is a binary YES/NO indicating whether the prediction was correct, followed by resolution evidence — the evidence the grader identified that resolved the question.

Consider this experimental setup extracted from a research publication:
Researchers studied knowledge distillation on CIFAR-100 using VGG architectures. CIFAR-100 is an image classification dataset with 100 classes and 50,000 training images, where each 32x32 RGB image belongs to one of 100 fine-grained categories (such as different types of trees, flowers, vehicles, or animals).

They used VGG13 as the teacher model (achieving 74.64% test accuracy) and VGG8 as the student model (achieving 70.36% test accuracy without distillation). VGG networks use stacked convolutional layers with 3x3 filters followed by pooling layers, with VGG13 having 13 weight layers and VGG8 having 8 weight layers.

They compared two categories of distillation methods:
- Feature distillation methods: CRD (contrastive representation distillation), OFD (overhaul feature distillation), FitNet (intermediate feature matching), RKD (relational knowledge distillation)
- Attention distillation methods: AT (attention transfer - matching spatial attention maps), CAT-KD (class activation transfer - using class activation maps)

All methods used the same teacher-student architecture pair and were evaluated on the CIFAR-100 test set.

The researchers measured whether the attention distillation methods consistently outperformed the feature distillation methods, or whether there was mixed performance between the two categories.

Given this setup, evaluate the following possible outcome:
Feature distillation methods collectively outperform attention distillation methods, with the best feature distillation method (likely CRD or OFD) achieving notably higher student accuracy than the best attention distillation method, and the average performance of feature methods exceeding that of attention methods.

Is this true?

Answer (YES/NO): NO